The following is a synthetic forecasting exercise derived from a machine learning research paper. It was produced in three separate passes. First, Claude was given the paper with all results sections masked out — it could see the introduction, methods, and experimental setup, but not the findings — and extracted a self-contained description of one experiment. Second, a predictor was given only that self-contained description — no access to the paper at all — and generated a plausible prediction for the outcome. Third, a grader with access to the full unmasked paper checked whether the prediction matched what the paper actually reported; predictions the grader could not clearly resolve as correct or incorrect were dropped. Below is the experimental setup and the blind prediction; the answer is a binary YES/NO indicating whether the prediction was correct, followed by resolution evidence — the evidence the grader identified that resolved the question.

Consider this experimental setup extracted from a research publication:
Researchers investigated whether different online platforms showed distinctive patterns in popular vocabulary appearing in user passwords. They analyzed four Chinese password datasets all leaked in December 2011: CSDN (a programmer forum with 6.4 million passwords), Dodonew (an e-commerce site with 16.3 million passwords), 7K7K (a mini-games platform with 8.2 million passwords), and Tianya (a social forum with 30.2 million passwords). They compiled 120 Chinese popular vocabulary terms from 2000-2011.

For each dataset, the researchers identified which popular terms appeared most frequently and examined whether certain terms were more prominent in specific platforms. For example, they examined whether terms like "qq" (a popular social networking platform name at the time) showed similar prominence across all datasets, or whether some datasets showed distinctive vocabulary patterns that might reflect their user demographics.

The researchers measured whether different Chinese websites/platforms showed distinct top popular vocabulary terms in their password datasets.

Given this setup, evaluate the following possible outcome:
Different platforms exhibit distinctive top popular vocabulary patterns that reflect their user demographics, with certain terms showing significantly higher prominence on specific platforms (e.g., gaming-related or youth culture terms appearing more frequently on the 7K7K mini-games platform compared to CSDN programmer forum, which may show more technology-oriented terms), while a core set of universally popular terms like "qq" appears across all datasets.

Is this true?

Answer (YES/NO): NO